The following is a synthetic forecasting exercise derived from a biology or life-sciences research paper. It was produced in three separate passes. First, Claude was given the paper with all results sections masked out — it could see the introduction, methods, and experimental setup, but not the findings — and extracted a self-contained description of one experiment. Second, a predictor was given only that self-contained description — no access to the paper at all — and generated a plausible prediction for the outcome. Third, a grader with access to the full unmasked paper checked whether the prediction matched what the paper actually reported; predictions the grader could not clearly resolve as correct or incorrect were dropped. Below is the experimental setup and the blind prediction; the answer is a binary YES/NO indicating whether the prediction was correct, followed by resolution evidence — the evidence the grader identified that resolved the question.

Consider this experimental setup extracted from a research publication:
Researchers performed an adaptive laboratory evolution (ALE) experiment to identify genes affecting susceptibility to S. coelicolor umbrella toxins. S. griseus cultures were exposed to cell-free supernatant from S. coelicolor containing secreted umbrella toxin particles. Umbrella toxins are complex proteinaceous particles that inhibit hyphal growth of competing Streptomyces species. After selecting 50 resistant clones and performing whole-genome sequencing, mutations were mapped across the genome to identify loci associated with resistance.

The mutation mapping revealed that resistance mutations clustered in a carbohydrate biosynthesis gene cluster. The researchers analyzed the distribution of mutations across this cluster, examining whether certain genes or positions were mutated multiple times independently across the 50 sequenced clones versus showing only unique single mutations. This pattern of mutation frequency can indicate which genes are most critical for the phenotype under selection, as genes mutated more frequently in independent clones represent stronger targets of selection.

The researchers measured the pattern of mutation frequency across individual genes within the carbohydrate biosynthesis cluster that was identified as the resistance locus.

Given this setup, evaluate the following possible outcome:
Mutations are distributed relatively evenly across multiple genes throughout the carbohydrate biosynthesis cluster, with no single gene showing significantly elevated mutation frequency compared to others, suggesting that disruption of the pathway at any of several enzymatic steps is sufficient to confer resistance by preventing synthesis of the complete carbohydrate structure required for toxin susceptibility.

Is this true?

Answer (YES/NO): NO